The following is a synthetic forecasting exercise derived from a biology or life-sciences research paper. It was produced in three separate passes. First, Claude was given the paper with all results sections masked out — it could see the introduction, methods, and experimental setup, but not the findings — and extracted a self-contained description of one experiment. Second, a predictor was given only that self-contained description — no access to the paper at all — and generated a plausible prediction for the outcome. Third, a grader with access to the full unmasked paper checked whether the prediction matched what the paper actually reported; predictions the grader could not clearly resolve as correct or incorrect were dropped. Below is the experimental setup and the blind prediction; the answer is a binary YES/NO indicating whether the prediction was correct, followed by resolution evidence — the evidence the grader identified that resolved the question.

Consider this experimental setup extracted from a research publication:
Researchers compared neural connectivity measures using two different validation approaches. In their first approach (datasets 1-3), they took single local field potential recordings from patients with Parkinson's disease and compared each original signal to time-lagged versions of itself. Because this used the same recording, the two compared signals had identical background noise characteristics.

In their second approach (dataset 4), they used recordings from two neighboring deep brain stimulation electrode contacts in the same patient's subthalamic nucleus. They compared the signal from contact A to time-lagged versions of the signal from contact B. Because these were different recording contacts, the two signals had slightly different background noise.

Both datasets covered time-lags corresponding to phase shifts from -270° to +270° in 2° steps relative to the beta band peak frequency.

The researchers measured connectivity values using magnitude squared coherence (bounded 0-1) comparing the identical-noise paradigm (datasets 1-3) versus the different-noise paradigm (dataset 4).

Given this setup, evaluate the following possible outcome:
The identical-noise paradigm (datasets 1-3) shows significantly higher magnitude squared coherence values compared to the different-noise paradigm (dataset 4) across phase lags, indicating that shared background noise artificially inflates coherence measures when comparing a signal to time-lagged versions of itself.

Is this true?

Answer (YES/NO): NO